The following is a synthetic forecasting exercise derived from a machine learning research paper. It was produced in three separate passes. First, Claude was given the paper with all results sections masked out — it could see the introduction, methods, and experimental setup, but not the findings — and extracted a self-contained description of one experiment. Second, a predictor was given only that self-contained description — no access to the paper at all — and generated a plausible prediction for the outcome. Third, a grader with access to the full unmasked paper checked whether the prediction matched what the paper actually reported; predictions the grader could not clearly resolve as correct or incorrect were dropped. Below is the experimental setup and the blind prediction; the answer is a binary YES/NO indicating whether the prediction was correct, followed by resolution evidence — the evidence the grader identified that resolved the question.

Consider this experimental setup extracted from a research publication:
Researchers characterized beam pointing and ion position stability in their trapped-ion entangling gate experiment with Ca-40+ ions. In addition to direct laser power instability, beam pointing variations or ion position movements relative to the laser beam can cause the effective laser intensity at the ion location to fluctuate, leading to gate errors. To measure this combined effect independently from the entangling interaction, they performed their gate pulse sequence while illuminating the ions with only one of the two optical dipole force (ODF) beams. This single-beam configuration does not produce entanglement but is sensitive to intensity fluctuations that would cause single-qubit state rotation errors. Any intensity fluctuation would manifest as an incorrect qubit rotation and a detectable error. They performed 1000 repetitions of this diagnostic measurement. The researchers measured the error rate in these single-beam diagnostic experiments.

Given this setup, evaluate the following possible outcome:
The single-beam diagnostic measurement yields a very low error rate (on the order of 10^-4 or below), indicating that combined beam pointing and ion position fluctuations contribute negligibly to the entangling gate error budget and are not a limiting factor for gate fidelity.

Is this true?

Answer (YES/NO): NO